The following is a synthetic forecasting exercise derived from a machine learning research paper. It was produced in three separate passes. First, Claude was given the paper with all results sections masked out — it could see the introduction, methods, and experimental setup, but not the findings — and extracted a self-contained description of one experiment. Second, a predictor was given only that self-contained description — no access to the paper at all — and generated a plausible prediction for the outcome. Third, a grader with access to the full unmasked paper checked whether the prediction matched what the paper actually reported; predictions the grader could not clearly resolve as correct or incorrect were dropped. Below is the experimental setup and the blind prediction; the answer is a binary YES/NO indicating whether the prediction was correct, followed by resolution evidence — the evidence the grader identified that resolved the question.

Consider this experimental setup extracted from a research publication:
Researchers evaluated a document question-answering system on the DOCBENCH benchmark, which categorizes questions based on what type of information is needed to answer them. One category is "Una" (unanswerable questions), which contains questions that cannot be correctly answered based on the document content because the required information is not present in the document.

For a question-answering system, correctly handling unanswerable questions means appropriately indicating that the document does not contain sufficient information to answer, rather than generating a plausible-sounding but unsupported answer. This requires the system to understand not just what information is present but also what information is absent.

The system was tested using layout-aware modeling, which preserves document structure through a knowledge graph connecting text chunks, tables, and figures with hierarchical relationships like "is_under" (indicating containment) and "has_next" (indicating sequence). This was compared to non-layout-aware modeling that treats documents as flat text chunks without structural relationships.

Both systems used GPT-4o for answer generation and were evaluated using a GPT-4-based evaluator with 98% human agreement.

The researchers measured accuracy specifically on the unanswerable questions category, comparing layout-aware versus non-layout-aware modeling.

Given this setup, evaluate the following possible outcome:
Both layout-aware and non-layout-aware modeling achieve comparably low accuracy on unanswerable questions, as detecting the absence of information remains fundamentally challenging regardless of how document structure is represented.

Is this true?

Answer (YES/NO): NO